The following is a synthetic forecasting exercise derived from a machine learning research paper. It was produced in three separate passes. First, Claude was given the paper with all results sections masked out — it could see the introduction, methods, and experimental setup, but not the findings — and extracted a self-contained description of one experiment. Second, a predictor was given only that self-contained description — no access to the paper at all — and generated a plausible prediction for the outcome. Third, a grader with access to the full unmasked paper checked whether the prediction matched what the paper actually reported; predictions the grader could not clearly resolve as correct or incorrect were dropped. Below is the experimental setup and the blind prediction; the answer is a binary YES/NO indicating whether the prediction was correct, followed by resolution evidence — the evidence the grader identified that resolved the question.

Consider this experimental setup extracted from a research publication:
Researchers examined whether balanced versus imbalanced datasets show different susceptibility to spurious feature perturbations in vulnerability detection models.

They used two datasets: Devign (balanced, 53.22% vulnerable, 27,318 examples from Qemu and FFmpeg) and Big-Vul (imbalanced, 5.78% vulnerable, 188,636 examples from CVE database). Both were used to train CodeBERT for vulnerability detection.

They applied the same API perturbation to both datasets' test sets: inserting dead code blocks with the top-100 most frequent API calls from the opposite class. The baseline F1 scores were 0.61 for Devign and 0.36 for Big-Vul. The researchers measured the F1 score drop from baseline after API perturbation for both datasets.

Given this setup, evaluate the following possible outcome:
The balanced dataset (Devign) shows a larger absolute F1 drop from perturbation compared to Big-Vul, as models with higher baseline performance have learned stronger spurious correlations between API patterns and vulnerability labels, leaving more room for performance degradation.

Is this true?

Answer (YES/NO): NO